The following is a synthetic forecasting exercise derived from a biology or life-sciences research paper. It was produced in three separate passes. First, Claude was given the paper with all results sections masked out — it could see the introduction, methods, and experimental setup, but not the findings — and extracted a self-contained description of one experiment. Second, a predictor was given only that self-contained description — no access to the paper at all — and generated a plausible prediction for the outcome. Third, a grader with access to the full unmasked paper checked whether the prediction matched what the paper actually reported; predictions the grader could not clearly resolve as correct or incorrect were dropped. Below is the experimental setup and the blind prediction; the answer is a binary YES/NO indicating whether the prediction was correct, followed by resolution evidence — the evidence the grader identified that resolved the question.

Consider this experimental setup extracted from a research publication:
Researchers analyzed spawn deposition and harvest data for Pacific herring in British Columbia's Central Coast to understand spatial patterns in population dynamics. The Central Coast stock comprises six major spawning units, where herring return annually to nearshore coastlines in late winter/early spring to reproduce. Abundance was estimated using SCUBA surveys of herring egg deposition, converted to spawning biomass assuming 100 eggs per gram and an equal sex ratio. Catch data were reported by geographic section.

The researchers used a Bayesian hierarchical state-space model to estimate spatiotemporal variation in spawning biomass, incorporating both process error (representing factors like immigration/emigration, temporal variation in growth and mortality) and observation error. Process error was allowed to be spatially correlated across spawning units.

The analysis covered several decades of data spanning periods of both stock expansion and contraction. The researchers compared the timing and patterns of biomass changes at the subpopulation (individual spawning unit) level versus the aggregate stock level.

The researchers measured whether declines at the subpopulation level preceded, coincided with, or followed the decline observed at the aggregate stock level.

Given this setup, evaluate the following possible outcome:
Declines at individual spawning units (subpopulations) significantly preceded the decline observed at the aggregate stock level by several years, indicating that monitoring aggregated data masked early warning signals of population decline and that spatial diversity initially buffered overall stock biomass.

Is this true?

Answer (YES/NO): YES